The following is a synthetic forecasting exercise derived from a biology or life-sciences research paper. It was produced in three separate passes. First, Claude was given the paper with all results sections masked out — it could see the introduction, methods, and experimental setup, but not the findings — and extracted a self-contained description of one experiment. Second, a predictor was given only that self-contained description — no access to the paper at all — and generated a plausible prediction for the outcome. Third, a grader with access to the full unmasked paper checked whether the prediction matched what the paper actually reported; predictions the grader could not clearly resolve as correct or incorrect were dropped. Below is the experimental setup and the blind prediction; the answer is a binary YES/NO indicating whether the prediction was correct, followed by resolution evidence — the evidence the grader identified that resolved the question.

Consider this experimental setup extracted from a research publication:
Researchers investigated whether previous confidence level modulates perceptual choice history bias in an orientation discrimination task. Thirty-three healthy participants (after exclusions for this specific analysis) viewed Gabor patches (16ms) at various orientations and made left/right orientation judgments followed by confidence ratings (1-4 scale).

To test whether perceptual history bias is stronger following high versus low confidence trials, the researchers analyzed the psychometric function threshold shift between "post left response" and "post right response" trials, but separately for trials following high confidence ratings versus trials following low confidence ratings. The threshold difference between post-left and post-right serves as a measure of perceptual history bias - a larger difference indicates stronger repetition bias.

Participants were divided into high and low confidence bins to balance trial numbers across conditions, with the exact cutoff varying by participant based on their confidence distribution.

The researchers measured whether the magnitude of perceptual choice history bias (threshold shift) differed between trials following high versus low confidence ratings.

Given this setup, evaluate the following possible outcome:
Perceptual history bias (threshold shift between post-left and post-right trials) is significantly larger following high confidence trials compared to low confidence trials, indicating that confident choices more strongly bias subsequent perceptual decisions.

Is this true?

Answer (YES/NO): NO